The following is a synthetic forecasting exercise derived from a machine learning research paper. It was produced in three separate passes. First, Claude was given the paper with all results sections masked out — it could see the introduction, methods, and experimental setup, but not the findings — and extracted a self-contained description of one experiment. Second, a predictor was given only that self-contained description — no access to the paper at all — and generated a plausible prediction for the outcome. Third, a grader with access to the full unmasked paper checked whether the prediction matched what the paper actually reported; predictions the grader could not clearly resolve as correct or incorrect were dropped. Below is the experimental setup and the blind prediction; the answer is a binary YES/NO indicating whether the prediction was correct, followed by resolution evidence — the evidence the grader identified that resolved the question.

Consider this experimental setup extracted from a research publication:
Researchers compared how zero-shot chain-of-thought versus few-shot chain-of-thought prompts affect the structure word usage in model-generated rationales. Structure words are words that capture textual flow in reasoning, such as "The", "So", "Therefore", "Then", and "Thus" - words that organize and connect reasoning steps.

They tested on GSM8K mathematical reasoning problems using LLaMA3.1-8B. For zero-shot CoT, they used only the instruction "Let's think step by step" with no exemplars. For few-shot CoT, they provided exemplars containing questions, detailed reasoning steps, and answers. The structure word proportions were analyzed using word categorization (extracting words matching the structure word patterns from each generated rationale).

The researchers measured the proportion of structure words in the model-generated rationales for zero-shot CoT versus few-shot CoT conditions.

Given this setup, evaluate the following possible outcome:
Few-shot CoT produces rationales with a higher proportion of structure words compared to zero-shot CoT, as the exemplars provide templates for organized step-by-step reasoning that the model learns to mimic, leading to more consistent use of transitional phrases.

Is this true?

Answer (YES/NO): YES